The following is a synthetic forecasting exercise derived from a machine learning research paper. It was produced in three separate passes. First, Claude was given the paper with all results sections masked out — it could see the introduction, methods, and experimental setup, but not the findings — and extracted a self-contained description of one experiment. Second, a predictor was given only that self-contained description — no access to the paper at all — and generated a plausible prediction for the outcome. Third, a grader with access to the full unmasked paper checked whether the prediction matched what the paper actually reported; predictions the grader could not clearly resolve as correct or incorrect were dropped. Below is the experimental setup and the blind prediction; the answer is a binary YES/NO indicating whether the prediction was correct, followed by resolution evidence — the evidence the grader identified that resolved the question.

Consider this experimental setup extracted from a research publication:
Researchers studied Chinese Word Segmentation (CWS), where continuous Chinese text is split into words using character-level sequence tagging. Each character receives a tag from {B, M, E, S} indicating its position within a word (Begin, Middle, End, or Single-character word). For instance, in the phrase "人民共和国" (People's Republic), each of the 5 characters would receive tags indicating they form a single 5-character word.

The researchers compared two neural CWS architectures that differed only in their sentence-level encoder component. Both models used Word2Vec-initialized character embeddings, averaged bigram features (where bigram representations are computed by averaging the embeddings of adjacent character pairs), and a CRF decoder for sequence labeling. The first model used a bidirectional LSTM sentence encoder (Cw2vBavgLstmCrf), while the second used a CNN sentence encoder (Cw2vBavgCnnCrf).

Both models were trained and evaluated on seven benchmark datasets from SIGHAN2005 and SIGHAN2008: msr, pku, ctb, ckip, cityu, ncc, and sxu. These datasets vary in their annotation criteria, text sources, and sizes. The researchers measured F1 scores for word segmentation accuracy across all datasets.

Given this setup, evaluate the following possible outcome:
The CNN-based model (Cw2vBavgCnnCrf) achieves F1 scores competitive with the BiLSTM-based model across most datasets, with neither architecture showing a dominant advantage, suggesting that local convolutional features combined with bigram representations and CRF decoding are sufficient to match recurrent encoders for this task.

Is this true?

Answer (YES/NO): YES